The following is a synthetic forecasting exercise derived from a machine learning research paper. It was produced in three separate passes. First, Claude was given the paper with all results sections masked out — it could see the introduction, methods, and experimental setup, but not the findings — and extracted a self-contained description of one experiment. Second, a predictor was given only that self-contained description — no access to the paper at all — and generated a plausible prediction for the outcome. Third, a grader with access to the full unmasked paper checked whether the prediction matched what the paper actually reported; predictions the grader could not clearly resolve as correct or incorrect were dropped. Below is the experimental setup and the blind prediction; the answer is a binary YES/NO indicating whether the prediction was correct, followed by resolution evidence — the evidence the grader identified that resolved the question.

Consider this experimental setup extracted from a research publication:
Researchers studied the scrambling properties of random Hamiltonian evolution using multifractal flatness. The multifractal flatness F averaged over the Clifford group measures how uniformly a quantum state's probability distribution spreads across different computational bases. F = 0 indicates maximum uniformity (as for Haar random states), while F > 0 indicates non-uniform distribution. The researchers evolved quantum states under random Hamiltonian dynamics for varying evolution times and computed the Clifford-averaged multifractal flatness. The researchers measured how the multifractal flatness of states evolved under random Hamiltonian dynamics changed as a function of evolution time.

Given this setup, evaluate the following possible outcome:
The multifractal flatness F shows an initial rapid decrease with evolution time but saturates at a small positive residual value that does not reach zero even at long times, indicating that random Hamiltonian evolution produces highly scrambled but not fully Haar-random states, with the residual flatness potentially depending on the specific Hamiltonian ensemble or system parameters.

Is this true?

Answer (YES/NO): NO